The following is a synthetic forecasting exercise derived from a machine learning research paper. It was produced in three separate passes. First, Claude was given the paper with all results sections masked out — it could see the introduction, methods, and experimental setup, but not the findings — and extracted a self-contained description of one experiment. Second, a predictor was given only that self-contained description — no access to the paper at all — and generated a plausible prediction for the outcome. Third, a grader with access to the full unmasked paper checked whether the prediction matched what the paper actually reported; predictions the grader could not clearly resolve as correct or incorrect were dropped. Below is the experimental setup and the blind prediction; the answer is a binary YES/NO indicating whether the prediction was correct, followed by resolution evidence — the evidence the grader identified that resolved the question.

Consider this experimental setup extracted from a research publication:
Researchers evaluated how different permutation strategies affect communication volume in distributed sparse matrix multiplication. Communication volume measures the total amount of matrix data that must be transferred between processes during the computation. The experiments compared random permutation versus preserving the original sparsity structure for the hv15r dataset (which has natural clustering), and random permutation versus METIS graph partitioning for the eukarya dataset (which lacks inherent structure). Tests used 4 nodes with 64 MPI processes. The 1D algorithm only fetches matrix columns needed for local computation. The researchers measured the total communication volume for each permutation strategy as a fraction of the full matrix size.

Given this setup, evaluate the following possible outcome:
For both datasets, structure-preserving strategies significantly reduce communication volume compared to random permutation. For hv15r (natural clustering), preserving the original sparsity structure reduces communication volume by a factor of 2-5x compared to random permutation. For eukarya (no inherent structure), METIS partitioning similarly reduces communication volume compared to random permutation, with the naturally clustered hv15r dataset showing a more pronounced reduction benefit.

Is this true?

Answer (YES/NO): NO